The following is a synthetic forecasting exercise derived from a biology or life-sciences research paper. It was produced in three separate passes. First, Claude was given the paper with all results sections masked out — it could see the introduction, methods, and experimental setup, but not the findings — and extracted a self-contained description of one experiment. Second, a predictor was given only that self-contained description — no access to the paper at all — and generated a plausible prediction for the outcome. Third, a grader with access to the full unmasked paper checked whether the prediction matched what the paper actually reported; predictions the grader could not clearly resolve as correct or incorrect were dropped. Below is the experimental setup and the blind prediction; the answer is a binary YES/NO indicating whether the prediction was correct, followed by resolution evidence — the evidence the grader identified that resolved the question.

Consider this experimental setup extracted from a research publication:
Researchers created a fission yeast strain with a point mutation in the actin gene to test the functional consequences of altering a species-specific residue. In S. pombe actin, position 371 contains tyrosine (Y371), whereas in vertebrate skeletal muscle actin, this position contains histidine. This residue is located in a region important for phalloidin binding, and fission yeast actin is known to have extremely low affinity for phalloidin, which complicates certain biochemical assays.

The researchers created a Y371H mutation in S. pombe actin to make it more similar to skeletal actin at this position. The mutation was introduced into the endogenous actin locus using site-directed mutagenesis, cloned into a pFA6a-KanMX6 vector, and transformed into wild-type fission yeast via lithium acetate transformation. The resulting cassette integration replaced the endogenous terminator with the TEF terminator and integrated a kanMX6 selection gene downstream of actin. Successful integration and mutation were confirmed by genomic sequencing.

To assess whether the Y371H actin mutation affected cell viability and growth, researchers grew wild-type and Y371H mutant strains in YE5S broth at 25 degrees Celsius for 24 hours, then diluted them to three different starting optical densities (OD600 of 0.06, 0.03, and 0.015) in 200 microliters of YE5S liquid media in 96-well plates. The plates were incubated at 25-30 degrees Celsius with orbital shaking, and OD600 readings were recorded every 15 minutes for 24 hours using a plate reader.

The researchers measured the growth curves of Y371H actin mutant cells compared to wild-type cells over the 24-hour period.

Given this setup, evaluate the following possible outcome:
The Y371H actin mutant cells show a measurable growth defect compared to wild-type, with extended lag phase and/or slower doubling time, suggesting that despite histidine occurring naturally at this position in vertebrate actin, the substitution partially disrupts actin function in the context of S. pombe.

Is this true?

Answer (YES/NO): NO